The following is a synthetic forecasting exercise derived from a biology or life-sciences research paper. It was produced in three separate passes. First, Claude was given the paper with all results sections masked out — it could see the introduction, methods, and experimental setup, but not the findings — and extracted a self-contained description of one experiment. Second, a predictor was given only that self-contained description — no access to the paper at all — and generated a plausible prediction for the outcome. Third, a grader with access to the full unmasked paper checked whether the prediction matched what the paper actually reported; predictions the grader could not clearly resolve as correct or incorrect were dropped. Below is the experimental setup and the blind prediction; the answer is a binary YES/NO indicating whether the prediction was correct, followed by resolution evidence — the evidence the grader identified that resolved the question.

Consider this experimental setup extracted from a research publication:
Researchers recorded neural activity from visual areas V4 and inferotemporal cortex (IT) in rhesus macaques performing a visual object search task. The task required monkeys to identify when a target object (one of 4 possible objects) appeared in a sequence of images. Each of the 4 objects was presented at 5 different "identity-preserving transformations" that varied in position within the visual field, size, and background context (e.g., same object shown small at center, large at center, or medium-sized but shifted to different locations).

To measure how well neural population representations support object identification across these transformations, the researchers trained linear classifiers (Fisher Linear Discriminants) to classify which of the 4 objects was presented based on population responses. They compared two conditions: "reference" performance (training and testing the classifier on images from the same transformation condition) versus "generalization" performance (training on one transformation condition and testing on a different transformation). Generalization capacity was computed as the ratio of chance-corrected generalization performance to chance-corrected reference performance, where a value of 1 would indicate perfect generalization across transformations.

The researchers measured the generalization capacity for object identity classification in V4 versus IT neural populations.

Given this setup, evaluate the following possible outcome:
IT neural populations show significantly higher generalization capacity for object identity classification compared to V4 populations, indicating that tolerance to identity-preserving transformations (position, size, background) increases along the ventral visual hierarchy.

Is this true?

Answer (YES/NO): YES